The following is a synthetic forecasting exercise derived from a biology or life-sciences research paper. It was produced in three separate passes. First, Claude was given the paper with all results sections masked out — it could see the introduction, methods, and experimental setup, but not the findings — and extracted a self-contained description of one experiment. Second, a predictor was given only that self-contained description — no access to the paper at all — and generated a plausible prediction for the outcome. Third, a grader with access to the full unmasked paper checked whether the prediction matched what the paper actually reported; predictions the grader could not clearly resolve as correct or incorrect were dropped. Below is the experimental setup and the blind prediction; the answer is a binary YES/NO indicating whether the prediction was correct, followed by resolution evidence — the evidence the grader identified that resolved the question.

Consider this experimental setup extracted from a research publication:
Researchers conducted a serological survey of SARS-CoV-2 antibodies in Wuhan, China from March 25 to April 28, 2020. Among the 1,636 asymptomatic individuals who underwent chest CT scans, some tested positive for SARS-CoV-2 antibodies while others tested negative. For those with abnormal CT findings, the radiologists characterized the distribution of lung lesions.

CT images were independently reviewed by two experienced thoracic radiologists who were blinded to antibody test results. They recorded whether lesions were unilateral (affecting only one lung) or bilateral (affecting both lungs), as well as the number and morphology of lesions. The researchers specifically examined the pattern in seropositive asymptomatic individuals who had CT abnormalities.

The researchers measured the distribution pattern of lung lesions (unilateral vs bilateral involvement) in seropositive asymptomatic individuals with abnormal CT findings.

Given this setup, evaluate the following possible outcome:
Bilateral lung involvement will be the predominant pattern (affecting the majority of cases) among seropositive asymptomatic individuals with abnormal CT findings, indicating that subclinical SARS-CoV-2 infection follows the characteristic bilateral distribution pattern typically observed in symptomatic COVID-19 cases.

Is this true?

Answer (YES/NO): YES